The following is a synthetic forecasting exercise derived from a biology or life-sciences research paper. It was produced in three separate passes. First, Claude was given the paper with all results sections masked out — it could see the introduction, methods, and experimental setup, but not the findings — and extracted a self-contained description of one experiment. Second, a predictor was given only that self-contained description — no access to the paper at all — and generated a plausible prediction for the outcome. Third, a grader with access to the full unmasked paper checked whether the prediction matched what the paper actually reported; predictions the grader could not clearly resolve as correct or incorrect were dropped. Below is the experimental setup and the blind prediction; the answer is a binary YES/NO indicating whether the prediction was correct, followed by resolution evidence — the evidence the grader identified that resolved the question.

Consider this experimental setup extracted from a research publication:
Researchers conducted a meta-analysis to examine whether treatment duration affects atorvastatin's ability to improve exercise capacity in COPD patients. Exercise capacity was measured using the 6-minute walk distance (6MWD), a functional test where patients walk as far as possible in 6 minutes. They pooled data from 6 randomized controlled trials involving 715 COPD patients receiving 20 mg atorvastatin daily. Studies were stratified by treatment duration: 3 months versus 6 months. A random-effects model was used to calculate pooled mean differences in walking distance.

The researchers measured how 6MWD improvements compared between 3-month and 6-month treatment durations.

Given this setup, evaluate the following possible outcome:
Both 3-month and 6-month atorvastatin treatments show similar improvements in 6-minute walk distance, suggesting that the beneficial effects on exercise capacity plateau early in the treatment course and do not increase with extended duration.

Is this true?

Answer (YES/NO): NO